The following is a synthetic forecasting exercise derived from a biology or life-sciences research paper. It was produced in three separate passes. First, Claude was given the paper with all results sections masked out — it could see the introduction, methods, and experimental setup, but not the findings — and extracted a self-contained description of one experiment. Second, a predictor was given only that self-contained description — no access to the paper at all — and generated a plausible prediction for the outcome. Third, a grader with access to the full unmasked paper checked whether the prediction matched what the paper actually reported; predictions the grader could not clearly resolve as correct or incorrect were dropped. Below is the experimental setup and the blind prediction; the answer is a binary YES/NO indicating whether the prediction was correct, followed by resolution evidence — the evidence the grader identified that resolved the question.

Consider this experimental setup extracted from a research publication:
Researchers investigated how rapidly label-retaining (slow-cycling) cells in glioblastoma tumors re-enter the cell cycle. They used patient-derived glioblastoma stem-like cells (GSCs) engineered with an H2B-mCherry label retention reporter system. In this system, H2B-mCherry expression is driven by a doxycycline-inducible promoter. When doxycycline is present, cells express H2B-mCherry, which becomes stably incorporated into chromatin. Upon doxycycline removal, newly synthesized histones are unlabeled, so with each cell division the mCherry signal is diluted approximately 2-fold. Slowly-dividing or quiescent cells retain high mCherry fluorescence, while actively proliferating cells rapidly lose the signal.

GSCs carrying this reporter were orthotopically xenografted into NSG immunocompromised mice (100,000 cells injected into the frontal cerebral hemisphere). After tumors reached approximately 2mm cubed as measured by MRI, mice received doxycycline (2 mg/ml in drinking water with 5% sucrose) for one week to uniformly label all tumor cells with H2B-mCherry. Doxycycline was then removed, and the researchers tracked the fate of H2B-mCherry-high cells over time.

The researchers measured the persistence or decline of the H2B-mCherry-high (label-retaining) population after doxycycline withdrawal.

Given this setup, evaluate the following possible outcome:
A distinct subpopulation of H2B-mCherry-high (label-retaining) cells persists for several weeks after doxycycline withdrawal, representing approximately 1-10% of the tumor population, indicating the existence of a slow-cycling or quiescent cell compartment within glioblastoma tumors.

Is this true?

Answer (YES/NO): NO